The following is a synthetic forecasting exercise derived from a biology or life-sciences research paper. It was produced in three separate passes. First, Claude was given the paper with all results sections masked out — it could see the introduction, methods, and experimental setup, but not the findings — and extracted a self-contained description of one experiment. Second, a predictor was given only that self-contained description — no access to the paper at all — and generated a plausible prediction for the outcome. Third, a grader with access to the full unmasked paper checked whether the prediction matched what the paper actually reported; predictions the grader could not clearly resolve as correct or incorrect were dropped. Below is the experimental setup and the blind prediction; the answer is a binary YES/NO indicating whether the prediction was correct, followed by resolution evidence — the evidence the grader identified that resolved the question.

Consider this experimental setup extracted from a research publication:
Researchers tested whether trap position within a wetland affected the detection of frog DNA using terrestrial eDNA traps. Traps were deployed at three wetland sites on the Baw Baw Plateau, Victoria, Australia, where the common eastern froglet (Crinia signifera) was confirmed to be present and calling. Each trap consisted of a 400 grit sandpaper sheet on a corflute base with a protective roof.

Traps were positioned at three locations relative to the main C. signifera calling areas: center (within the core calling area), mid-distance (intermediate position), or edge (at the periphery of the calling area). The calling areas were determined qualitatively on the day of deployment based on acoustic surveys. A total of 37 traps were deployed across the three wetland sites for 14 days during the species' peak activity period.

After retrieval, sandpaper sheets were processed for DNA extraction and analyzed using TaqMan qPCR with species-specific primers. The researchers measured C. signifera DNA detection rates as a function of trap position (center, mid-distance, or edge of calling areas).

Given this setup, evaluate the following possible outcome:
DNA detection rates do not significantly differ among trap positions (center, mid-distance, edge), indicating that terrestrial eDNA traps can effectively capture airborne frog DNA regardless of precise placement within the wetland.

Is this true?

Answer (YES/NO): NO